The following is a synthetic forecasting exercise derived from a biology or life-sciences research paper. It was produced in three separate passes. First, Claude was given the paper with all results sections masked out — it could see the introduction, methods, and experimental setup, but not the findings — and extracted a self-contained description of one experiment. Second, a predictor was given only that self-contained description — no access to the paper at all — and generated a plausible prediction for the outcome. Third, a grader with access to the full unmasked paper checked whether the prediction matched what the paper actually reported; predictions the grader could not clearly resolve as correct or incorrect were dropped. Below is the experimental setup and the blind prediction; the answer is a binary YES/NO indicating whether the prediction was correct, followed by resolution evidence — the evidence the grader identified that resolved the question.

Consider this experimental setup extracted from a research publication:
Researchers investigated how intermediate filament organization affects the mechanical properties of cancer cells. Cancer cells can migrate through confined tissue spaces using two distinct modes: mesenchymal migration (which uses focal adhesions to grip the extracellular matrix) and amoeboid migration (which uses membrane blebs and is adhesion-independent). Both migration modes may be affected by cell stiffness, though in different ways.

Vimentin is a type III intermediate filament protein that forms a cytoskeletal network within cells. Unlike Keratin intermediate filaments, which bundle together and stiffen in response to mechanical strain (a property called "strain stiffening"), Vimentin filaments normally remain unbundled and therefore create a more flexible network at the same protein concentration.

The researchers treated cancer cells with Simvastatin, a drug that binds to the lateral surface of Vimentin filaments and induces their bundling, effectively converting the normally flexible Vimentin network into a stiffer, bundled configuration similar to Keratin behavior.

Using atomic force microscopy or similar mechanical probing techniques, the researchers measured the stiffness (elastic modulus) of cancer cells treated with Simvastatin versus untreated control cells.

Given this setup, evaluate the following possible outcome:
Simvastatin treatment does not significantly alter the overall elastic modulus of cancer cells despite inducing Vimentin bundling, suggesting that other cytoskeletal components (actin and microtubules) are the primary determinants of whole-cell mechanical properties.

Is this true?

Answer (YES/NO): NO